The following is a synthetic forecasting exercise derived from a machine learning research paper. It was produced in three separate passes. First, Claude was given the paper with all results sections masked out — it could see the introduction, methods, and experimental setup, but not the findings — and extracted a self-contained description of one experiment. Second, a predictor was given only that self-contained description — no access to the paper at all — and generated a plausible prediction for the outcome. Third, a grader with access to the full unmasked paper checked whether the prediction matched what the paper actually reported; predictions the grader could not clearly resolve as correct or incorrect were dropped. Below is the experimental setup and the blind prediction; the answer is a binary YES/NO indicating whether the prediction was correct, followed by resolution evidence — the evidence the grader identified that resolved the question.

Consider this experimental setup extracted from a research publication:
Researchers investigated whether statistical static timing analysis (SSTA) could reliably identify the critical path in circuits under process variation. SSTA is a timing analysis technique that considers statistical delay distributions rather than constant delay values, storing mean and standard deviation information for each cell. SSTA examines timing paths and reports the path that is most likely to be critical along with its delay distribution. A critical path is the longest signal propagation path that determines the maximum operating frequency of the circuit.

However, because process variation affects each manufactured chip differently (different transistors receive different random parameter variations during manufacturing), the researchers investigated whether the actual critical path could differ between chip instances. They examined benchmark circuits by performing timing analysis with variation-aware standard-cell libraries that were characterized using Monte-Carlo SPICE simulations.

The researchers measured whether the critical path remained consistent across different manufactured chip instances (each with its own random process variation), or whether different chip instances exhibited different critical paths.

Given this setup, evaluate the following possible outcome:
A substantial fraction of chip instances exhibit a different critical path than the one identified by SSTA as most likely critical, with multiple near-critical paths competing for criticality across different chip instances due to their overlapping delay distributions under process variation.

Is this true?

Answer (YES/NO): YES